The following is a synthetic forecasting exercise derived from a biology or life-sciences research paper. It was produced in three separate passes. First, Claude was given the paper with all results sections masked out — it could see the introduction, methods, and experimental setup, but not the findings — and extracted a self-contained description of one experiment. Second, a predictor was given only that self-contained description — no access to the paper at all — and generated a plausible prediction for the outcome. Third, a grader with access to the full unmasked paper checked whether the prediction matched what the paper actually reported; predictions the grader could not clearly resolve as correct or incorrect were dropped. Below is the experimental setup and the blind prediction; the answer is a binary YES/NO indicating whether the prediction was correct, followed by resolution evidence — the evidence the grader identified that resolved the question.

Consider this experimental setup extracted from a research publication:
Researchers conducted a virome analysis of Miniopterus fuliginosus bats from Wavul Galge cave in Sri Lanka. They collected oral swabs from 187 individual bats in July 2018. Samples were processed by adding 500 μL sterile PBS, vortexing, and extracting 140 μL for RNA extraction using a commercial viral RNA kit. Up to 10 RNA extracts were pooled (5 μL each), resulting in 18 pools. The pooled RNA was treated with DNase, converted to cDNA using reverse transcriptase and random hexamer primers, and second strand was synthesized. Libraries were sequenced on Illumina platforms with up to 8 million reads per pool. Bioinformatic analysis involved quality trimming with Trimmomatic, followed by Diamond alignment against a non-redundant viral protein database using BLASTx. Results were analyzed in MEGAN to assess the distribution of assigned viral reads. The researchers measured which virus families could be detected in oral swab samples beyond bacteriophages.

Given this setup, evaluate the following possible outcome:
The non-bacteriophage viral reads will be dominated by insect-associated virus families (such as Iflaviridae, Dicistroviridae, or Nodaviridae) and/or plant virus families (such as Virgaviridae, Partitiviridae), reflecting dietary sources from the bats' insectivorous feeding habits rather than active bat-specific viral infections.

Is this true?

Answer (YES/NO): NO